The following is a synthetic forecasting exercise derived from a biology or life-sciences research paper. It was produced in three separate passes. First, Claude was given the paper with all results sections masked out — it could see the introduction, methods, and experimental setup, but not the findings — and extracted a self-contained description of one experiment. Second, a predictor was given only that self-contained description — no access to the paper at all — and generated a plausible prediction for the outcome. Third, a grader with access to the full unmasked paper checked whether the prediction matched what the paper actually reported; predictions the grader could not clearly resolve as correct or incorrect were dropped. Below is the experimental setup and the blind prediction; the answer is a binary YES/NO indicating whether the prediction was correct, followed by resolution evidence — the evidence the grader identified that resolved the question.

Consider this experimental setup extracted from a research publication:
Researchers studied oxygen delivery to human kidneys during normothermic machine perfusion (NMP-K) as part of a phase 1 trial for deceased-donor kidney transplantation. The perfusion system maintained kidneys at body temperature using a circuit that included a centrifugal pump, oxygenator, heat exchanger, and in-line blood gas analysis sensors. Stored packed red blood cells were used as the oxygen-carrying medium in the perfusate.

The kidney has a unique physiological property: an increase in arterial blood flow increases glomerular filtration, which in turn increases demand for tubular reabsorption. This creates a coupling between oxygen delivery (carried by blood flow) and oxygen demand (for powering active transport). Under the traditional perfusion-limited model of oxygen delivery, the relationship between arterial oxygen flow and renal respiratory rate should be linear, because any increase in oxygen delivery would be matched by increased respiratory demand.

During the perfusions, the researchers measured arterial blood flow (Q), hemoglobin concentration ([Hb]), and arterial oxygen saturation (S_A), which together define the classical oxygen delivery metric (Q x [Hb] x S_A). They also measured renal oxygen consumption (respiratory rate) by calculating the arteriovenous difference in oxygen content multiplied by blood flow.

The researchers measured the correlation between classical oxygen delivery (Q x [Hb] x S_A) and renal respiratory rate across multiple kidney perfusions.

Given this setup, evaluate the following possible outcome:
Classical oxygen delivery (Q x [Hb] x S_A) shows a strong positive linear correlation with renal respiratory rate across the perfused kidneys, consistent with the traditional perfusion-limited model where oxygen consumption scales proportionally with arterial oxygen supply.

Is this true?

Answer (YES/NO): NO